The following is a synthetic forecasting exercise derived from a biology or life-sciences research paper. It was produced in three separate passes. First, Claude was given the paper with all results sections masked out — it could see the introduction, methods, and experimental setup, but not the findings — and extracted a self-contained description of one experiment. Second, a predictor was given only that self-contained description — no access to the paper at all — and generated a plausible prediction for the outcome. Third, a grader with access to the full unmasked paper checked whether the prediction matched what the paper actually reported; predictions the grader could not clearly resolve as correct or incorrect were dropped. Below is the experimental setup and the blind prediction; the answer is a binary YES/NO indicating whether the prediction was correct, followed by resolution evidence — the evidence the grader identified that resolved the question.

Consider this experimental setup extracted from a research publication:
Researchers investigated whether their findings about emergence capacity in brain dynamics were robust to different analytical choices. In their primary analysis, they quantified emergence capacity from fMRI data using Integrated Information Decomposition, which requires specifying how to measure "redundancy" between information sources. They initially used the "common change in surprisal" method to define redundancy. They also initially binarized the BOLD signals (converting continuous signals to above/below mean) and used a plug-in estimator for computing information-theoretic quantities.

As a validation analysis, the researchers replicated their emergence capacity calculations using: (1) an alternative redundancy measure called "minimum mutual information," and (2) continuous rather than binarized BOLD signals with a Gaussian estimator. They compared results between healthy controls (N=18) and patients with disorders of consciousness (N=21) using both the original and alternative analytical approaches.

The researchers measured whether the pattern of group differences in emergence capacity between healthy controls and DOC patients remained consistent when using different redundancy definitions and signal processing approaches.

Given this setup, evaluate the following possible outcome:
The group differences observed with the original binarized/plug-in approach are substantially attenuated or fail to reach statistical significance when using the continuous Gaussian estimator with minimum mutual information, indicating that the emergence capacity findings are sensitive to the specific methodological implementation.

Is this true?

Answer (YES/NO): NO